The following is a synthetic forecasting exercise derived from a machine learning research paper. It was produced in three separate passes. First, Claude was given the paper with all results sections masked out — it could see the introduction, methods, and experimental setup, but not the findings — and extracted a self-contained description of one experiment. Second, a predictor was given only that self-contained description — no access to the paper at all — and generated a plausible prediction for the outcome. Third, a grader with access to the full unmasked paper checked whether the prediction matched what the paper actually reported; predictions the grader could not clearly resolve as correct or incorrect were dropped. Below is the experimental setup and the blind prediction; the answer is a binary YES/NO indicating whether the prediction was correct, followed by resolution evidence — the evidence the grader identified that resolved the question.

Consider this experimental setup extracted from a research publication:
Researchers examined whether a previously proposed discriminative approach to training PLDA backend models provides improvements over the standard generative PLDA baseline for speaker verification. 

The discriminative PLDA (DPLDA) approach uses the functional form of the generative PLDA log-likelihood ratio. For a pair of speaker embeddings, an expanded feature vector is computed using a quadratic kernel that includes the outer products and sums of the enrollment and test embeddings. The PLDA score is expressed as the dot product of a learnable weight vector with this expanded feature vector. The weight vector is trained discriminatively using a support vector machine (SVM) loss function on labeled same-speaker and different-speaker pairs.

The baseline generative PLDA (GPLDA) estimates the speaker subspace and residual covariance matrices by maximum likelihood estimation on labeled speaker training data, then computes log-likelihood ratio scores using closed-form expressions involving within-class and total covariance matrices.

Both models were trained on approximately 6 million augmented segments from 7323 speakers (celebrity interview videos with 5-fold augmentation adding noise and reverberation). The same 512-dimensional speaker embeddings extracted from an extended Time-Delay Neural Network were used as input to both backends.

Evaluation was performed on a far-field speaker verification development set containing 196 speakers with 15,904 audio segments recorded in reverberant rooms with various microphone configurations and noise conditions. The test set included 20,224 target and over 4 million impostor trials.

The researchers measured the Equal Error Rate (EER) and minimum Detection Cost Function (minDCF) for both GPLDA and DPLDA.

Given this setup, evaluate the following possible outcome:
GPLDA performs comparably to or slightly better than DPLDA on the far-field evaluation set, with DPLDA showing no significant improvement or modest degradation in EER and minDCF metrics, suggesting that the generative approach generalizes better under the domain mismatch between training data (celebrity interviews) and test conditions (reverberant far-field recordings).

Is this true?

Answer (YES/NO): YES